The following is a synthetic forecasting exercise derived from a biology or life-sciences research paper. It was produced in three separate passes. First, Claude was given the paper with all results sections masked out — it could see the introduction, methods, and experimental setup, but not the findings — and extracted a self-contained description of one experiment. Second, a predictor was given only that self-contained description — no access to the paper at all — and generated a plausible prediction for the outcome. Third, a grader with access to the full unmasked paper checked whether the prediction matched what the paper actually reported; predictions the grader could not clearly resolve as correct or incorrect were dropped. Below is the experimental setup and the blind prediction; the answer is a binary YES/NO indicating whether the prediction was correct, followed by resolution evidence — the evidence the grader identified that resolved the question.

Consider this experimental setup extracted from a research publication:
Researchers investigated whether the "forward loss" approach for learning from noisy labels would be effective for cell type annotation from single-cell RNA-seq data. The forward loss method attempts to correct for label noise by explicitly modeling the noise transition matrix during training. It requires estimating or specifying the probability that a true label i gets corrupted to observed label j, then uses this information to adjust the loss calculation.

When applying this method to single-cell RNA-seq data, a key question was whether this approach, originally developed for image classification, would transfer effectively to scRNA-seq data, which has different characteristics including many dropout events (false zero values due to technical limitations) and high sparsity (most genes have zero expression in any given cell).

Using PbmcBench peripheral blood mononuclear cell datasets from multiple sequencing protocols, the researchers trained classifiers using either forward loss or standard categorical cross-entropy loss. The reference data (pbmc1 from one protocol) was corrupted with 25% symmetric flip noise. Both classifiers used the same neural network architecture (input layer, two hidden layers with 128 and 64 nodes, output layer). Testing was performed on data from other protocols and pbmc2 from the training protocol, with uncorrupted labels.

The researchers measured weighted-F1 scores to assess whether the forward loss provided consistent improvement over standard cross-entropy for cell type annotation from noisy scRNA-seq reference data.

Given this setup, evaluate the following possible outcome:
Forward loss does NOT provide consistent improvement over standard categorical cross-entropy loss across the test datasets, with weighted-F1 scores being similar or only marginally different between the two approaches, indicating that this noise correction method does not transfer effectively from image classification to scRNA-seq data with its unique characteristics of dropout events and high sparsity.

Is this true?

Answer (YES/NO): YES